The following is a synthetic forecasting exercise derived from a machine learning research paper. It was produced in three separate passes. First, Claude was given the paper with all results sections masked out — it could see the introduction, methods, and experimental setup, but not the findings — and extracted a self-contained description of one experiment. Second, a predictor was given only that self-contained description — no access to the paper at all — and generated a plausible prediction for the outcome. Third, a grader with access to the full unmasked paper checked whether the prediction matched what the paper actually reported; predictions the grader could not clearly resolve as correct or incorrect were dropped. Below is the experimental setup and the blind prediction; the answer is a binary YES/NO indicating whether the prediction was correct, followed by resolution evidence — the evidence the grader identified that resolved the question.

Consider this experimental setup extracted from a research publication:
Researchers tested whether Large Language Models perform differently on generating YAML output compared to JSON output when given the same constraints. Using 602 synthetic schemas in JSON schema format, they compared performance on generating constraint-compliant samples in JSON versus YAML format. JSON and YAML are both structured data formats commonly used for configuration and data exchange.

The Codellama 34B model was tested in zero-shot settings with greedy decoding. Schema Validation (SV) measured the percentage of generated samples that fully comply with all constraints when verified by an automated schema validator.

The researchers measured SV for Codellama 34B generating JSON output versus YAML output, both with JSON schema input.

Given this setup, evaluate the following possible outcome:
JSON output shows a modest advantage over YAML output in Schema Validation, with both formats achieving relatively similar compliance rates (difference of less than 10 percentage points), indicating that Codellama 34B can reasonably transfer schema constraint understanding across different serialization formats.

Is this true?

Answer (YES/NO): NO